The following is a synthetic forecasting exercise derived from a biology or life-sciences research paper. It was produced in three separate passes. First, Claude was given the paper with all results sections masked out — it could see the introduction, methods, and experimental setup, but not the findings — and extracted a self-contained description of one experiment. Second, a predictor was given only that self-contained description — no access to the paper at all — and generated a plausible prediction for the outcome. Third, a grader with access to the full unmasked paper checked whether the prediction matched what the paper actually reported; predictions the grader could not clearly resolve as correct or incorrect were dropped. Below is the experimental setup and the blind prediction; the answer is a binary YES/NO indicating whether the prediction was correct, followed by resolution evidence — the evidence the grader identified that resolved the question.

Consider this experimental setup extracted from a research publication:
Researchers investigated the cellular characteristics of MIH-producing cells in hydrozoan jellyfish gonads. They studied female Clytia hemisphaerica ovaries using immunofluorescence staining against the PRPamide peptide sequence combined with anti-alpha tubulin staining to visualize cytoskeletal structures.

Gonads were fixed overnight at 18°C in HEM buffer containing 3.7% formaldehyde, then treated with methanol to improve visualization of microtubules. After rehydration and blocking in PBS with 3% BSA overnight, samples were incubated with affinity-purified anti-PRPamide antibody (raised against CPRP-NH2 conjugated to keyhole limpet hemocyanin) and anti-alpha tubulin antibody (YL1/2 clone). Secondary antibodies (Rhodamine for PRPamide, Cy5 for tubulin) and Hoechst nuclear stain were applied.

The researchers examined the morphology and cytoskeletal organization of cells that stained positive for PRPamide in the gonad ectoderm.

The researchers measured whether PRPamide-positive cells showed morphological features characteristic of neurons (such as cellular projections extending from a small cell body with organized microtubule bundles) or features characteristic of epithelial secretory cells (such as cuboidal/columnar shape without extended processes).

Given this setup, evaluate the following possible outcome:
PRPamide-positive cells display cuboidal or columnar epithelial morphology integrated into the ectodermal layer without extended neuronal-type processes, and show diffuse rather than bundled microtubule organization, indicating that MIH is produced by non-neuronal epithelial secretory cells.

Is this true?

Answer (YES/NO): NO